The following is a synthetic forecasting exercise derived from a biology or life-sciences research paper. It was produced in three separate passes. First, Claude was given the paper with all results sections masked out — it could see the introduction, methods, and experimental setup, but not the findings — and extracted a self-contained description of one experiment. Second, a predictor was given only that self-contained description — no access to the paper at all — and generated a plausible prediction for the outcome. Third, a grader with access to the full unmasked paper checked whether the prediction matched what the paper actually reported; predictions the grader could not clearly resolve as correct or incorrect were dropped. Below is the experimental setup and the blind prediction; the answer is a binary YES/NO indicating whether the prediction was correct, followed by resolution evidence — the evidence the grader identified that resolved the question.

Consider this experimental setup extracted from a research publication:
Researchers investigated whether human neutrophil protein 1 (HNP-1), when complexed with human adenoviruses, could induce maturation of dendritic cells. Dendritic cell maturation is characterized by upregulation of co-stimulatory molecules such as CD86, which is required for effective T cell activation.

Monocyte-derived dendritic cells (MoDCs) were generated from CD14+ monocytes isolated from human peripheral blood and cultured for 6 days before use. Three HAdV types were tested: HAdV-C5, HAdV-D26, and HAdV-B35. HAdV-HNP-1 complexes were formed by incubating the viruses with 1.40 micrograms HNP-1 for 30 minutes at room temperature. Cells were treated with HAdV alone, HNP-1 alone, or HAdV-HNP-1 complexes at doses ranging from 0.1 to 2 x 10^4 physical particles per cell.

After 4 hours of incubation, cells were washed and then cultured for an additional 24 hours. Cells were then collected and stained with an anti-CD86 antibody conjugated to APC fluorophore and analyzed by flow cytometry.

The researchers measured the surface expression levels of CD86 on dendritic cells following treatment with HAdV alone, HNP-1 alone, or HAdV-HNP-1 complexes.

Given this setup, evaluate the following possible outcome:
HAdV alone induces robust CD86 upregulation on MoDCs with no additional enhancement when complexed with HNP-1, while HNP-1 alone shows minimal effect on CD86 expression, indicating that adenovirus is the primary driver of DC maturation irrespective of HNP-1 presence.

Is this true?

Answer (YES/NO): NO